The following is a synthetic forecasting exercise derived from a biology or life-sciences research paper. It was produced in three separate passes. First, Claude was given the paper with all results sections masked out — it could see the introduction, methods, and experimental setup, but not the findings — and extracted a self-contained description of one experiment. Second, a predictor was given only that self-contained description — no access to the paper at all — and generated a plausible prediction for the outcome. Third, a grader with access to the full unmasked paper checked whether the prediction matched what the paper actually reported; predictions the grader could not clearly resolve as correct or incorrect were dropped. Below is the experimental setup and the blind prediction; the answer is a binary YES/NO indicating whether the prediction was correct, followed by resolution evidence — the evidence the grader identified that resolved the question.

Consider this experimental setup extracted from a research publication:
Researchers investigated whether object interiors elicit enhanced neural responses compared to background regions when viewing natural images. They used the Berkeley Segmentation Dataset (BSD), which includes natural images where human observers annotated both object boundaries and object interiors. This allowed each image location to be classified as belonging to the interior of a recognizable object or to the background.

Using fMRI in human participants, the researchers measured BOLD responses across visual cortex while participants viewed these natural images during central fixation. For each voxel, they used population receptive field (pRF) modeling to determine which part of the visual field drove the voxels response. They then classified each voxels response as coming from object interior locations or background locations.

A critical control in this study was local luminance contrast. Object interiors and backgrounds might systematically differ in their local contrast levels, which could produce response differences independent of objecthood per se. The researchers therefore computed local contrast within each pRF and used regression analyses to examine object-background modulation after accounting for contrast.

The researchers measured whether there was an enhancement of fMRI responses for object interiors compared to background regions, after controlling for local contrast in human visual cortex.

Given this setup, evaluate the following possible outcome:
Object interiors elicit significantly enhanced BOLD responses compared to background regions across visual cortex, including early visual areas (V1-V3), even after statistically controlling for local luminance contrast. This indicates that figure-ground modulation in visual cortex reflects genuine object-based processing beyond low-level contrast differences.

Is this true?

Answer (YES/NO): NO